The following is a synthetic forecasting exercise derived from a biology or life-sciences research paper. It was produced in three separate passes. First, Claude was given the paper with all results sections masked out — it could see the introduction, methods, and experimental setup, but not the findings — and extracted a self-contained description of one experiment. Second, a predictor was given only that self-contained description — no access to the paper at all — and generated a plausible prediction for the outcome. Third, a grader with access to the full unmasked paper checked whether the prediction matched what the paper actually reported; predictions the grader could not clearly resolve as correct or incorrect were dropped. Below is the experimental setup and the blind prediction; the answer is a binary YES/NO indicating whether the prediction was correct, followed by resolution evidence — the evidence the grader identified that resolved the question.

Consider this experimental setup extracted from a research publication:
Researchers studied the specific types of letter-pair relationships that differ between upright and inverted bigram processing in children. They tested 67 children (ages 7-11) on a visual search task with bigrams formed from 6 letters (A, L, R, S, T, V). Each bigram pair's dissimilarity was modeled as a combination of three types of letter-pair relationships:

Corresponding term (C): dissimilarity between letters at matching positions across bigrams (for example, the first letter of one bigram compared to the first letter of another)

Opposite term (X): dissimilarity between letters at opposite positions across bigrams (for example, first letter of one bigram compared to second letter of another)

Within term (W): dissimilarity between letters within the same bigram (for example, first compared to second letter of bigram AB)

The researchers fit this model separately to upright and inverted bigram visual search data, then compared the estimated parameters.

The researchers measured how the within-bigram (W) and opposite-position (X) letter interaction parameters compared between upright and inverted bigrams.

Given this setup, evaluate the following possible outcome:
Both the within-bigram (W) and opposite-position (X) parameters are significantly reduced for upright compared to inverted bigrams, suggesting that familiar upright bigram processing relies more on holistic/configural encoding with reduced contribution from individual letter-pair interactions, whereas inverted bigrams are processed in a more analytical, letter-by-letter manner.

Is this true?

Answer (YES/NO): YES